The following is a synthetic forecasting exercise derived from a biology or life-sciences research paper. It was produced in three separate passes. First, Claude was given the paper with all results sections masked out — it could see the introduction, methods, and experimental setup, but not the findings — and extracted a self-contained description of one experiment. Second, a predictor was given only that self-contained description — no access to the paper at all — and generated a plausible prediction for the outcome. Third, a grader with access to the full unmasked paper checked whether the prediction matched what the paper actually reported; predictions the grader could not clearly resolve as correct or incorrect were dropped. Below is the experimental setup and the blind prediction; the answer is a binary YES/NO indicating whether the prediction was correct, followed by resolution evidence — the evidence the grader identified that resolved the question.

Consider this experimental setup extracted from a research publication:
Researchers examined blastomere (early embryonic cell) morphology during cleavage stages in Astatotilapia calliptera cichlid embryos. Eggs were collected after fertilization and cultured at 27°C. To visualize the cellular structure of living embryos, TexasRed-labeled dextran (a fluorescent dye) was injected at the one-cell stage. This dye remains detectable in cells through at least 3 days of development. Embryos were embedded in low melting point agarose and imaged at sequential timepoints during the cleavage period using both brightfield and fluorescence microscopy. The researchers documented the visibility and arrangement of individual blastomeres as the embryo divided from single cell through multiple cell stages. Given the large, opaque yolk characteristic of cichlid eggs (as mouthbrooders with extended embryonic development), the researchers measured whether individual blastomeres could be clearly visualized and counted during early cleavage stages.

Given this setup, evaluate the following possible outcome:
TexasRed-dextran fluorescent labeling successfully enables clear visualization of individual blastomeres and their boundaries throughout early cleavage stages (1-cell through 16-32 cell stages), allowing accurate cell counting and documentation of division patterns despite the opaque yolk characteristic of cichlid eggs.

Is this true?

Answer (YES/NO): YES